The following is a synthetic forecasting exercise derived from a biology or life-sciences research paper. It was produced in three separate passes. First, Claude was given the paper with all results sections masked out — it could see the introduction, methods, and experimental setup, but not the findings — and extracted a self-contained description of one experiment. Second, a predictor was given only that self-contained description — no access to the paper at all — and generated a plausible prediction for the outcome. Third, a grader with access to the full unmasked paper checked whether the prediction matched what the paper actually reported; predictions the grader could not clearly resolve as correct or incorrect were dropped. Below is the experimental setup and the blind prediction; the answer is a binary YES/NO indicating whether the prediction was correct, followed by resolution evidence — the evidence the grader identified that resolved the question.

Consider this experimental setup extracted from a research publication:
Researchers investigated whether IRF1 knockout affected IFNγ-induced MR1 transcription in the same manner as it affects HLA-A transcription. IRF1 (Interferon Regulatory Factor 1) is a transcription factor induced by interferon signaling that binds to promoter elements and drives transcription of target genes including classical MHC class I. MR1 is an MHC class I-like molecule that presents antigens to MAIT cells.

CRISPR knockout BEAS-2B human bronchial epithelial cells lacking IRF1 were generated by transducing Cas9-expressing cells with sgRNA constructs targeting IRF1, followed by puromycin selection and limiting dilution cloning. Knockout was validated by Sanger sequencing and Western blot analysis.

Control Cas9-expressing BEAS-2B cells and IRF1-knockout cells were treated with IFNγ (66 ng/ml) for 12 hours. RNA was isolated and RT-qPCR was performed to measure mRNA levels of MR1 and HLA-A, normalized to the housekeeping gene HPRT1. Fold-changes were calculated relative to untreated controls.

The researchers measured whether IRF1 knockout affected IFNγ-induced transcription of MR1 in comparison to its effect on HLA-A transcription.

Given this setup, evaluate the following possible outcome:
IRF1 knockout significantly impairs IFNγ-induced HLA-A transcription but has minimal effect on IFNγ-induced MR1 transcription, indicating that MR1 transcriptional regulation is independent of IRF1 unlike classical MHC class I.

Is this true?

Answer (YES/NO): NO